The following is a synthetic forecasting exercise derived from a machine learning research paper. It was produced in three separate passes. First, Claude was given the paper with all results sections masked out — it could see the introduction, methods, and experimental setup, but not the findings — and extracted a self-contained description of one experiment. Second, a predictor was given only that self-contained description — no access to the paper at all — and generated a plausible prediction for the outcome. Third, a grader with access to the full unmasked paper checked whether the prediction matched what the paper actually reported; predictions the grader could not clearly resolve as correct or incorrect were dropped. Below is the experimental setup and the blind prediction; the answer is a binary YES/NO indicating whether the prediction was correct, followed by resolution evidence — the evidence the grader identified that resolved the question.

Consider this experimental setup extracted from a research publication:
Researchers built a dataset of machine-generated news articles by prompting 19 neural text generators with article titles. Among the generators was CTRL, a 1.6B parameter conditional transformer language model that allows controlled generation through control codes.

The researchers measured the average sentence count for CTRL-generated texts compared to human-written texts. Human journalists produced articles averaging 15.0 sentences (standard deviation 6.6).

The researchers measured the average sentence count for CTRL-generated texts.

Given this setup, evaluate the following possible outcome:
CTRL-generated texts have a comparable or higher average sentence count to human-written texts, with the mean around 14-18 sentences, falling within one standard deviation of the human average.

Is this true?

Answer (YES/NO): NO